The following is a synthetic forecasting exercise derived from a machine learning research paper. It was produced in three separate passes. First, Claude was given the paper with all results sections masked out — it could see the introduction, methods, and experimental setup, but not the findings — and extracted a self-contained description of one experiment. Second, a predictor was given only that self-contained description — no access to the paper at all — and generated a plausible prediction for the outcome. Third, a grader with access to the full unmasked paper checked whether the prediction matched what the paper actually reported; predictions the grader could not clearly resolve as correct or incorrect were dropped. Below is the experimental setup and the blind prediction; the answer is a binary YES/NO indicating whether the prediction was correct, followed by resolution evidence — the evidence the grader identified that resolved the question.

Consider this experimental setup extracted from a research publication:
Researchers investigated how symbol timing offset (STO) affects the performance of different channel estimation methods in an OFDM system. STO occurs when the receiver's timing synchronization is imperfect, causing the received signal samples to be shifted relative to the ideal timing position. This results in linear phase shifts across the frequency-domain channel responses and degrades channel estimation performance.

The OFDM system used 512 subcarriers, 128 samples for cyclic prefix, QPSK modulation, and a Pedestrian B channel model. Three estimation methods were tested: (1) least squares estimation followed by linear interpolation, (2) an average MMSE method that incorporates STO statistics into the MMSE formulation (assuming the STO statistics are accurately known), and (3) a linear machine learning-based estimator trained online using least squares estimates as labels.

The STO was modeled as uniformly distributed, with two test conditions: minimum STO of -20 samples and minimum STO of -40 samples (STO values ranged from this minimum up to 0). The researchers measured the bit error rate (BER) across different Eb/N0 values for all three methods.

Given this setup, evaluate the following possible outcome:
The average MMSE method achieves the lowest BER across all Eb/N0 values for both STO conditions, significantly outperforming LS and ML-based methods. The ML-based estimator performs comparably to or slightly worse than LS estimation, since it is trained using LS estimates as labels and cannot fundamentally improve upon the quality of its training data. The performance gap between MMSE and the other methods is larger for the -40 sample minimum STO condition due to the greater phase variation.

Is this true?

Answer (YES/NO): NO